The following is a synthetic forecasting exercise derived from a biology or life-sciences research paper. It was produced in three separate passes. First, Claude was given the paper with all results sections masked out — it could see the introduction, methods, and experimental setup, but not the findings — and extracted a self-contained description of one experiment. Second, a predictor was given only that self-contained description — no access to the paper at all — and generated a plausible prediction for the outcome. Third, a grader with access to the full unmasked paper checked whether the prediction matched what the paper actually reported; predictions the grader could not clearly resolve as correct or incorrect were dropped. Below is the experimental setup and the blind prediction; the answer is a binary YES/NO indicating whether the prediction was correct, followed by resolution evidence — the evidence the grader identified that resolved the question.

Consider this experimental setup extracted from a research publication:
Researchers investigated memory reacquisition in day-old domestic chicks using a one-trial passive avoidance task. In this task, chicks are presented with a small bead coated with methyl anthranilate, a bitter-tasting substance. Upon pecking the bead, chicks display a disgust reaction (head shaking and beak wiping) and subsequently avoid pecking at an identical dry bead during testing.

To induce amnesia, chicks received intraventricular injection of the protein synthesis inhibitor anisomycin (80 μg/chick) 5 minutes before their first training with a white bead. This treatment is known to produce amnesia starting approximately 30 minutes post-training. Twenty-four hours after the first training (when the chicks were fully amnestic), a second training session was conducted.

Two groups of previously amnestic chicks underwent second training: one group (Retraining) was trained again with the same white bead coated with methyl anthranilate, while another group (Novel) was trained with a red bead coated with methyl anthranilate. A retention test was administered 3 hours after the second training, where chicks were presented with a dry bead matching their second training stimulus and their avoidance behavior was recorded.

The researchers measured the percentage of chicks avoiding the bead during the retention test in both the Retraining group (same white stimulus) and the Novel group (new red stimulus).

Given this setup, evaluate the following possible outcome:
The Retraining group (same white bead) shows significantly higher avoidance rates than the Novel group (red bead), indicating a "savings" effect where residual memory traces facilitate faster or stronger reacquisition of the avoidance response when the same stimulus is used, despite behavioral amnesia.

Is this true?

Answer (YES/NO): NO